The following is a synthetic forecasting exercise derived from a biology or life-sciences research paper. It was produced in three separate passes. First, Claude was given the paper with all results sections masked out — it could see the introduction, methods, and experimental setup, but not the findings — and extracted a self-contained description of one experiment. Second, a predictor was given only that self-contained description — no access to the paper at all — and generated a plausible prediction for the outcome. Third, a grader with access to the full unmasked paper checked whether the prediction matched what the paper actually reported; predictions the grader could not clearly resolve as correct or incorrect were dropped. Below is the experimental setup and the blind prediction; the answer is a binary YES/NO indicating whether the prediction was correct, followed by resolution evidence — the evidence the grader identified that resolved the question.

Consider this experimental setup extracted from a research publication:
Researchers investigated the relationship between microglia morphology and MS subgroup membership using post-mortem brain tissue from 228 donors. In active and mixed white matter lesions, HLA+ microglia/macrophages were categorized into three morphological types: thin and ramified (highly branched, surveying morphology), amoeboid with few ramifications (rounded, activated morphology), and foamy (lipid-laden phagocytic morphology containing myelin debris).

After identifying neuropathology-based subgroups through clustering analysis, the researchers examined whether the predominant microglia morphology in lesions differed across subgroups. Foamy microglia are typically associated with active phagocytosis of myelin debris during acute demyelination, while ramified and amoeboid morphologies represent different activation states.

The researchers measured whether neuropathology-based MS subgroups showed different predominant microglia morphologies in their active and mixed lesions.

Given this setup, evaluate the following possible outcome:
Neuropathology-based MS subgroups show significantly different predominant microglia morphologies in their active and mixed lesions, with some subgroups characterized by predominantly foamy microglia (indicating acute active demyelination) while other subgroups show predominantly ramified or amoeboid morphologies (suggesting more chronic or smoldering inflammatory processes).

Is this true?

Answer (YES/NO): YES